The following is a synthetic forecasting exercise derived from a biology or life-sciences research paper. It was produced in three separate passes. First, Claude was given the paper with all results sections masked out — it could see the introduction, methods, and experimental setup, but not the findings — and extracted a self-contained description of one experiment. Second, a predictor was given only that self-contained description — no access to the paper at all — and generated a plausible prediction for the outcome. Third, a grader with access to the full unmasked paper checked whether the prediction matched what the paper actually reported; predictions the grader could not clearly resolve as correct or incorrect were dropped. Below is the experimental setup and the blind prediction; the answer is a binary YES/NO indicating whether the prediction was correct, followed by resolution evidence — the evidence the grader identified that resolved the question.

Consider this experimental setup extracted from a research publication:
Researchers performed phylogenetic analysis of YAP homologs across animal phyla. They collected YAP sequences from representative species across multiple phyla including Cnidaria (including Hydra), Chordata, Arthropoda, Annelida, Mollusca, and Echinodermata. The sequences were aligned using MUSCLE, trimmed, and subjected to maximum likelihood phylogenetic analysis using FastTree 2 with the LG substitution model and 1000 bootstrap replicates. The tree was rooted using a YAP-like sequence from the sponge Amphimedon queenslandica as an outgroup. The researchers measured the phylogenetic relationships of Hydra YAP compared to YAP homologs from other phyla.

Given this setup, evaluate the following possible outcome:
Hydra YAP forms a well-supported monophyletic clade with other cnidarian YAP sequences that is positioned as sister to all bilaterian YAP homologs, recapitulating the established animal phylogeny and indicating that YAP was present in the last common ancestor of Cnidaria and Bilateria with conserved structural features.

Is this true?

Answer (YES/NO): NO